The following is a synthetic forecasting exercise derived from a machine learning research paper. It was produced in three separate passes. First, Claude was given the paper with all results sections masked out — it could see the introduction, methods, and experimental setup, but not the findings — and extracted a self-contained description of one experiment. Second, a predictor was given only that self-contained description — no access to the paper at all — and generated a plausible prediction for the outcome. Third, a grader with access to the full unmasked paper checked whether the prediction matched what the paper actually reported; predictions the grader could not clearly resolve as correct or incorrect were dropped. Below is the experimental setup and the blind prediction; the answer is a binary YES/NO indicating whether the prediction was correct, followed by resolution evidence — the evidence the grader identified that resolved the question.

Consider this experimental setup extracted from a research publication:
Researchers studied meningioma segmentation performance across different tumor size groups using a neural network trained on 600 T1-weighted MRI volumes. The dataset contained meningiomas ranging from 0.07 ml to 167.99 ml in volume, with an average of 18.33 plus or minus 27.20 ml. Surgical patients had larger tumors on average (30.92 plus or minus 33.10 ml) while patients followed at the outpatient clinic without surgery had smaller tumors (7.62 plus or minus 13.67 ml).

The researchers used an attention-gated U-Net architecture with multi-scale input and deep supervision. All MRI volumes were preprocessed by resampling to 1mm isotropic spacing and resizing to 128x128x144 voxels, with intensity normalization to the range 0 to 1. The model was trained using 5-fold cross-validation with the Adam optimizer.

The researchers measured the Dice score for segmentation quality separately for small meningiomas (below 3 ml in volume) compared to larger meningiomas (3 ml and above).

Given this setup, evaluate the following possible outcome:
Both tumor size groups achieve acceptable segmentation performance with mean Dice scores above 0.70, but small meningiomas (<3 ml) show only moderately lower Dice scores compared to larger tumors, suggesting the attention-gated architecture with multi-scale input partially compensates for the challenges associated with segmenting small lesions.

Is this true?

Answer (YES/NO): NO